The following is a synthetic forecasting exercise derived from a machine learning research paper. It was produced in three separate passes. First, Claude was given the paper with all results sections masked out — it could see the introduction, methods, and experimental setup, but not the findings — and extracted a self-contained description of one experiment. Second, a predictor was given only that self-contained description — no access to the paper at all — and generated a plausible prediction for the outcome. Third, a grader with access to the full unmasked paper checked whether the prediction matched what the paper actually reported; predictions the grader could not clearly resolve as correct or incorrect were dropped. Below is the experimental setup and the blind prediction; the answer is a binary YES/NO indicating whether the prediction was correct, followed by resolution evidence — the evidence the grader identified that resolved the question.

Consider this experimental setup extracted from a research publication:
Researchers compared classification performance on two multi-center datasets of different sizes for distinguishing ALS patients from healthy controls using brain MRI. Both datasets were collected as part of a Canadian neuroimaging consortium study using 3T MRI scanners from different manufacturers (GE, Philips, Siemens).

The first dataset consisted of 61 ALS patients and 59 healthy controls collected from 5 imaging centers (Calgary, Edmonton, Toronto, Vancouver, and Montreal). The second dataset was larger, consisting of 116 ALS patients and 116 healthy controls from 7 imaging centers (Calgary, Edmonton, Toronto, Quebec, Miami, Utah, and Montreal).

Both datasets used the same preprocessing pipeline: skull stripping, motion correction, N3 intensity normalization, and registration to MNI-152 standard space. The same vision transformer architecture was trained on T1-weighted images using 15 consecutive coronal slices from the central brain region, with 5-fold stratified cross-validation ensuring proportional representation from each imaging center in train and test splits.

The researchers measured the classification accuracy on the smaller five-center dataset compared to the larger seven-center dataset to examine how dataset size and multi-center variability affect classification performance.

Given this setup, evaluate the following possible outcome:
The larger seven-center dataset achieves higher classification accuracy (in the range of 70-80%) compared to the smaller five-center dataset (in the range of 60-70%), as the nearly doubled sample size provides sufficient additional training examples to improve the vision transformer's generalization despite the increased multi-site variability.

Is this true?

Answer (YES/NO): NO